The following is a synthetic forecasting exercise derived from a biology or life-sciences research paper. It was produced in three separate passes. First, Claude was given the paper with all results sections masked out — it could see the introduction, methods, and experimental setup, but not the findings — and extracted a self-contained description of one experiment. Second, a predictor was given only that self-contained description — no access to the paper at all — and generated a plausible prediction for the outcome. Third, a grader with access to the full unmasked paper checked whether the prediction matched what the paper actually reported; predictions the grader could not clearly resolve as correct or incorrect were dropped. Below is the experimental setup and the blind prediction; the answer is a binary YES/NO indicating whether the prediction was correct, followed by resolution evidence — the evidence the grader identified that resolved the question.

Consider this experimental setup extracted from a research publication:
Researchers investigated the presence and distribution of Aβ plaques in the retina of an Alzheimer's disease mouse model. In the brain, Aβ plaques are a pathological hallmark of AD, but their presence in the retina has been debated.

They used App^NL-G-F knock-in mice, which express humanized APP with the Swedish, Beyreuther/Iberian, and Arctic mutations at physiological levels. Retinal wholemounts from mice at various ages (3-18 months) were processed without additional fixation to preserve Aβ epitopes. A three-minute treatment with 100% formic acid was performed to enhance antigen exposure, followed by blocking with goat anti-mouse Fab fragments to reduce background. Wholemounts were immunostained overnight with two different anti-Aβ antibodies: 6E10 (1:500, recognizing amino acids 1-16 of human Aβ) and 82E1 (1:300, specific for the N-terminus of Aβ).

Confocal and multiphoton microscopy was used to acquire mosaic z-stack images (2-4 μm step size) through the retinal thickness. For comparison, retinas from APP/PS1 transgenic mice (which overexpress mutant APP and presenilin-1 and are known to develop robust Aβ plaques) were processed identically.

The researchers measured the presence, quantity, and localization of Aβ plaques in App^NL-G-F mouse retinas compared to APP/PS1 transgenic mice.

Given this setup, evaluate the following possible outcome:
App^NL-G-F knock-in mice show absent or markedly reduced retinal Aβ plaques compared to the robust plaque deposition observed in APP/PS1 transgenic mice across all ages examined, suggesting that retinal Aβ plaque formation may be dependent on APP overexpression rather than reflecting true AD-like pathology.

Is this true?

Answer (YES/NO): NO